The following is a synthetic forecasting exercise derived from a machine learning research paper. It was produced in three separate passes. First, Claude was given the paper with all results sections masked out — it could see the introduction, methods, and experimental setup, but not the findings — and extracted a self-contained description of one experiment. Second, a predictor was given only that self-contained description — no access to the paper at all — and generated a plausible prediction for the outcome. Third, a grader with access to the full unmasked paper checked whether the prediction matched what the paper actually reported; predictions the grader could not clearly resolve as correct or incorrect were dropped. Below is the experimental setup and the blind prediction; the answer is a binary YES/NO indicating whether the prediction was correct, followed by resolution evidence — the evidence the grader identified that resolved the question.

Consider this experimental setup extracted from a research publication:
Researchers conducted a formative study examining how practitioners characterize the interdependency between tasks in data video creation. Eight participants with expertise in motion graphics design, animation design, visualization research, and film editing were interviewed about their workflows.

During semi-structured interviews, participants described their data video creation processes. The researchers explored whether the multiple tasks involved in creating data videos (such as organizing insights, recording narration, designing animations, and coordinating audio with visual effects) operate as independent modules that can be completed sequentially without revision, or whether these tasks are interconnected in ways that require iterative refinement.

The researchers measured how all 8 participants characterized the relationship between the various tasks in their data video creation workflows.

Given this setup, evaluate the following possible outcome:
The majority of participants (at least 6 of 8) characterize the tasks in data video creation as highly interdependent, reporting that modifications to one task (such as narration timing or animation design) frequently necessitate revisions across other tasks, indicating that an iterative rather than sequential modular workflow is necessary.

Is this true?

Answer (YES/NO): YES